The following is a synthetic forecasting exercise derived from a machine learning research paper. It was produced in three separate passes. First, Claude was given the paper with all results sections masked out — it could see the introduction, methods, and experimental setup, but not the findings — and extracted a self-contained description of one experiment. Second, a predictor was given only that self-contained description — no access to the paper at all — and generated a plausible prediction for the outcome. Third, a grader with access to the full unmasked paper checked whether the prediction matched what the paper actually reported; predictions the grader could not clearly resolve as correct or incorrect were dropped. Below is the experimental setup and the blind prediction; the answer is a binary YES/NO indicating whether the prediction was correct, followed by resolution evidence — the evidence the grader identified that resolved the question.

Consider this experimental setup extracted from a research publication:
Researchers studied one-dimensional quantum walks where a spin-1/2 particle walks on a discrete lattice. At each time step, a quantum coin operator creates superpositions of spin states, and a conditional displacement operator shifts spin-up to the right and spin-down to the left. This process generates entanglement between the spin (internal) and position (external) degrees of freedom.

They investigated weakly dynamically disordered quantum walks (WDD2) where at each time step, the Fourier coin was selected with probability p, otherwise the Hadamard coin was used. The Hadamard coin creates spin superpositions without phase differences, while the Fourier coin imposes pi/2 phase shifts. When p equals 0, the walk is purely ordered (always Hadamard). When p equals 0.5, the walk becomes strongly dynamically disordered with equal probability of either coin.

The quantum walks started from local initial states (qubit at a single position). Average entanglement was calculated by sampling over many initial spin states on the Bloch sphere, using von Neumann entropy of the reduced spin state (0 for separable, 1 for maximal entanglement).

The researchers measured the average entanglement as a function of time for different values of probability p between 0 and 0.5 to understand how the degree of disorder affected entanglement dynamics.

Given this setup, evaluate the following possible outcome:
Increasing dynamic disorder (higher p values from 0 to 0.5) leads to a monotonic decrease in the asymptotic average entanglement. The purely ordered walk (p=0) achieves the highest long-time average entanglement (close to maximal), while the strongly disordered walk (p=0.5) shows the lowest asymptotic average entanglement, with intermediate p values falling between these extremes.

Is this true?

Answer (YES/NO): NO